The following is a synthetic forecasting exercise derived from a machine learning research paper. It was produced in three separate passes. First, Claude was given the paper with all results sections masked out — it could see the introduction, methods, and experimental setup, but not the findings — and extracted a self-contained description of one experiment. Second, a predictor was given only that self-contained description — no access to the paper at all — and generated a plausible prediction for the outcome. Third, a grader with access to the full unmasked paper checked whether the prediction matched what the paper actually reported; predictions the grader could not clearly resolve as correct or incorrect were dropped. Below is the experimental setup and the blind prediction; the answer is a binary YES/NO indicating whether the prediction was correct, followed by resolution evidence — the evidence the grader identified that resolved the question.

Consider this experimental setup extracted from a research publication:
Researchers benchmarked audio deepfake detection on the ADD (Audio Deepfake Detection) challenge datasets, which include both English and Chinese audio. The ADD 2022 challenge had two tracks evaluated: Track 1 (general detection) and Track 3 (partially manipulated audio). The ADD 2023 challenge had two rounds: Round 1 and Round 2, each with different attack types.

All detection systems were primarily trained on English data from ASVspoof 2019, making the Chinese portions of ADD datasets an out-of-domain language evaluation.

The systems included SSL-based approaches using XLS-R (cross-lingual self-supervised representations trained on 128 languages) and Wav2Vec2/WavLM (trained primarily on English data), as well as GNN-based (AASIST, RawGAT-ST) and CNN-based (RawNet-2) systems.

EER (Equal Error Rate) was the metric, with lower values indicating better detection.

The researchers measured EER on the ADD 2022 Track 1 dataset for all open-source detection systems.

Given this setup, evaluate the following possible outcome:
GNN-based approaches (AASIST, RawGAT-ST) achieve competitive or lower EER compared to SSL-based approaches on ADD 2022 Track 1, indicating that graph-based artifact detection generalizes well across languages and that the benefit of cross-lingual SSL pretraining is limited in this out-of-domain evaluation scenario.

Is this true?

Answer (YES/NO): NO